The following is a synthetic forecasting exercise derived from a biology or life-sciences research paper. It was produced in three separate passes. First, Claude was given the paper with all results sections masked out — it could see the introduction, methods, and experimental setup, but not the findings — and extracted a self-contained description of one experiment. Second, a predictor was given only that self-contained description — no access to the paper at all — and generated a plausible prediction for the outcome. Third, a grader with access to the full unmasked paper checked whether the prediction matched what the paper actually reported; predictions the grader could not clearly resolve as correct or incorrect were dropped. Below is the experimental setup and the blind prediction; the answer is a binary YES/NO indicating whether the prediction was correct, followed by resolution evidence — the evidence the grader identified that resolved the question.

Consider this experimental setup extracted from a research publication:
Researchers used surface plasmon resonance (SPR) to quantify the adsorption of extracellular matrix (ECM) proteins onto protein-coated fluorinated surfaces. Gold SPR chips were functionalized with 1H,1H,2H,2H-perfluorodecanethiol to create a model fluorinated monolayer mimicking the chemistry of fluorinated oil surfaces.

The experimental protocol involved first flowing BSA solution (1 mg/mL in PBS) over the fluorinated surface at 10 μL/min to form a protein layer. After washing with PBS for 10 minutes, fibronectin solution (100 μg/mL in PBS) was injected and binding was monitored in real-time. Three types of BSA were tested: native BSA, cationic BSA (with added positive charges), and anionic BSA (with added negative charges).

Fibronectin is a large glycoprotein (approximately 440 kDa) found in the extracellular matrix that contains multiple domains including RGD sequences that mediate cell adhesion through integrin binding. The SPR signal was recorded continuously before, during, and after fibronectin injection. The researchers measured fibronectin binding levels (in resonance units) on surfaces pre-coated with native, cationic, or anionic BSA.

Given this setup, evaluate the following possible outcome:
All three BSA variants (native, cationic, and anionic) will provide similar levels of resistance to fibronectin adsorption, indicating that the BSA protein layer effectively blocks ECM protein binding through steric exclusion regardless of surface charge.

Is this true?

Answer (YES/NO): NO